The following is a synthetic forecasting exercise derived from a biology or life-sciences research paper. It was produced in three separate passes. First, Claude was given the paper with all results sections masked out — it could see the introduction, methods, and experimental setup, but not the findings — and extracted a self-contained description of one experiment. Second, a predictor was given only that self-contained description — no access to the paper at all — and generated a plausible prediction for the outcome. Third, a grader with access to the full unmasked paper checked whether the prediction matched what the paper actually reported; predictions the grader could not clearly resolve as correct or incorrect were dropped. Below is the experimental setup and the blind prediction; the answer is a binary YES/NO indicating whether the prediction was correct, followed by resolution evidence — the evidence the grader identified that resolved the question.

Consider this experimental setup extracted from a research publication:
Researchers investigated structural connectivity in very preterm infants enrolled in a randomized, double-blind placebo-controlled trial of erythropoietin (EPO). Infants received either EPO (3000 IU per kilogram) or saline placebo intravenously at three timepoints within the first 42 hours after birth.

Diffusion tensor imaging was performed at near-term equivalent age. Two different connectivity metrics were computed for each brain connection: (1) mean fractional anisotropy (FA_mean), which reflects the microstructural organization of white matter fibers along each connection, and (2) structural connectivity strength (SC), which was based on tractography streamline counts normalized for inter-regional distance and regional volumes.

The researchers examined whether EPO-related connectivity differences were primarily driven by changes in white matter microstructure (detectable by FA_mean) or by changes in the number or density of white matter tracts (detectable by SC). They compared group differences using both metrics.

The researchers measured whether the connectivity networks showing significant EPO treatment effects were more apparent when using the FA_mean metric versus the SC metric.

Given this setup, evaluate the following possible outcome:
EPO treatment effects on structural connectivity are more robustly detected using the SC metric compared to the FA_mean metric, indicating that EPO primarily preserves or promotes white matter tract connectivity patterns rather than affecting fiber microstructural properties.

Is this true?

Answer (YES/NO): NO